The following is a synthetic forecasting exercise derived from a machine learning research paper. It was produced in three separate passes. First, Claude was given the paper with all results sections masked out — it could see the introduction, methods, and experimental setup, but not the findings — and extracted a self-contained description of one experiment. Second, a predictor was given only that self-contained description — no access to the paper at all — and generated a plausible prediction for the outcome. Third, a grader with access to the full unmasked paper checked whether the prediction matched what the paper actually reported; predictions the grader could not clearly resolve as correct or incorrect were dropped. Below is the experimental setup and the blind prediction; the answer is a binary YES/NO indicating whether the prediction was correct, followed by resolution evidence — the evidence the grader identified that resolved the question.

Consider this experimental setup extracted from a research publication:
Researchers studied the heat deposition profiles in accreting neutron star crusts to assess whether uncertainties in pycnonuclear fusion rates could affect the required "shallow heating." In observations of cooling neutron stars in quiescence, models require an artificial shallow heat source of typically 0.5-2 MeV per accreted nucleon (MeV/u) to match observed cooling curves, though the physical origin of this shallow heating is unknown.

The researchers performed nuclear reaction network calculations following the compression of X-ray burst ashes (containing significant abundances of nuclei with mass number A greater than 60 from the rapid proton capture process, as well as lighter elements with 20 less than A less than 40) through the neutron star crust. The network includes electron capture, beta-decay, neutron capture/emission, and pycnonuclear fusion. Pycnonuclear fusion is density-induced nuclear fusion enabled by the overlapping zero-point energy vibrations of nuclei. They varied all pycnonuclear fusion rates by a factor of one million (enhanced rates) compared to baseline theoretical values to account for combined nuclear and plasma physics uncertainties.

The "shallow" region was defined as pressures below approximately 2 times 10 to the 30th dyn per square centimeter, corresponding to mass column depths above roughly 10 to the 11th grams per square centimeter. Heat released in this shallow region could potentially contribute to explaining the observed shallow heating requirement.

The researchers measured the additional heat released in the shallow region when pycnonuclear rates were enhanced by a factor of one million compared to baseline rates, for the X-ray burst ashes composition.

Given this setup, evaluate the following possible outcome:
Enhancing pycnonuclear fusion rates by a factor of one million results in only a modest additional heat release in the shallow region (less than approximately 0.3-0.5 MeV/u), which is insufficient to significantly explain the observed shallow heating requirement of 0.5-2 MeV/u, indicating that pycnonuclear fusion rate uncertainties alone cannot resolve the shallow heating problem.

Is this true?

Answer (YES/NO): YES